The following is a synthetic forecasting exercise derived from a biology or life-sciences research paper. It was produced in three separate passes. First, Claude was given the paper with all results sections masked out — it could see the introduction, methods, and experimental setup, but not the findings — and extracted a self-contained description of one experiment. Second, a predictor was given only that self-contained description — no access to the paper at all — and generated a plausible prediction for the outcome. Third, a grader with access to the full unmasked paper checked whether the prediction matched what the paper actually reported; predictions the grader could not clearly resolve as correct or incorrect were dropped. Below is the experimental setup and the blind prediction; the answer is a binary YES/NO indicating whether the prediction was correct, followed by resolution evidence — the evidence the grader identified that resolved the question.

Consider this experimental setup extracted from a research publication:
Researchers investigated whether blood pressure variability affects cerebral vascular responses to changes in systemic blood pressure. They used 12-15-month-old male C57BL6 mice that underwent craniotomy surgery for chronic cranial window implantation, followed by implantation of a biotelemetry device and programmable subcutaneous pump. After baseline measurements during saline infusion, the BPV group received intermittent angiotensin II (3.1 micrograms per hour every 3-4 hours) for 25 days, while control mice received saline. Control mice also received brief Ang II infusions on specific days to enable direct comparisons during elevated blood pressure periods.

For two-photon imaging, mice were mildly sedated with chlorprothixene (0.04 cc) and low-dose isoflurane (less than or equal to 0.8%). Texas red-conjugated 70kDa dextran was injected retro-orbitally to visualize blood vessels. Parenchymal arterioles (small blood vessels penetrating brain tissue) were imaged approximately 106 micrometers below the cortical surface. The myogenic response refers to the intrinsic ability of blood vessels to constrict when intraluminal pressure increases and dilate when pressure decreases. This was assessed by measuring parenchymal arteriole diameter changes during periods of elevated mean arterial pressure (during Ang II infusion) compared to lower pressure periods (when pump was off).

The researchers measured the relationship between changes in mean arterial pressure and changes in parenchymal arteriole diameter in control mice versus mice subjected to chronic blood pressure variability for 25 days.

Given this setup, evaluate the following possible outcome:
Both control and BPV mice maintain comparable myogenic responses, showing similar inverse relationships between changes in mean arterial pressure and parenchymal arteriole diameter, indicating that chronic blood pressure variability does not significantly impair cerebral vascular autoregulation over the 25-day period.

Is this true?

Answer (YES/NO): NO